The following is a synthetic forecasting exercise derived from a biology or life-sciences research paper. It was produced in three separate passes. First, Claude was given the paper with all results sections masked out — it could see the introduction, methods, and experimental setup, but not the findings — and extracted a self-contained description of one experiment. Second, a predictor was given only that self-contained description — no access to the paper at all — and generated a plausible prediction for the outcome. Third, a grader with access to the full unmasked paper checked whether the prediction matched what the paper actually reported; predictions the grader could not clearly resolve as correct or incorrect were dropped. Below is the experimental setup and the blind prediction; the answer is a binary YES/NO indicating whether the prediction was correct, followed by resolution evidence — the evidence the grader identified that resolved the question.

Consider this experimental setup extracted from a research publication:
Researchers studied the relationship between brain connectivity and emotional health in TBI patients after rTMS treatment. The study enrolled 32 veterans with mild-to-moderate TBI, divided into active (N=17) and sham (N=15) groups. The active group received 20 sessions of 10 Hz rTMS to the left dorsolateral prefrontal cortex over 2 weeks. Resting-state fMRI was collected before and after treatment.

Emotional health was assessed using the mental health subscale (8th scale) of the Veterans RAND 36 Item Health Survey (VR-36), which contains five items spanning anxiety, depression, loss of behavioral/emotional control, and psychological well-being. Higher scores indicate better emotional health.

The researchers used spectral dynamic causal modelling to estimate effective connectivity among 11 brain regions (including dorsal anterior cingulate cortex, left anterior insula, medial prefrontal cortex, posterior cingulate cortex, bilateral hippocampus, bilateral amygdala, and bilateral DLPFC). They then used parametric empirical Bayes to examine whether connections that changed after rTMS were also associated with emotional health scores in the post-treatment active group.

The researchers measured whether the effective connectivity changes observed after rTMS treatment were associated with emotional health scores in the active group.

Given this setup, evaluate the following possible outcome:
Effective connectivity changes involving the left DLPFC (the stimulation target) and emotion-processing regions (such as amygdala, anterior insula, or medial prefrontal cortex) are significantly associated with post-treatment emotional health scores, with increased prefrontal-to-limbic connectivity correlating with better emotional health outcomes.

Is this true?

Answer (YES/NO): NO